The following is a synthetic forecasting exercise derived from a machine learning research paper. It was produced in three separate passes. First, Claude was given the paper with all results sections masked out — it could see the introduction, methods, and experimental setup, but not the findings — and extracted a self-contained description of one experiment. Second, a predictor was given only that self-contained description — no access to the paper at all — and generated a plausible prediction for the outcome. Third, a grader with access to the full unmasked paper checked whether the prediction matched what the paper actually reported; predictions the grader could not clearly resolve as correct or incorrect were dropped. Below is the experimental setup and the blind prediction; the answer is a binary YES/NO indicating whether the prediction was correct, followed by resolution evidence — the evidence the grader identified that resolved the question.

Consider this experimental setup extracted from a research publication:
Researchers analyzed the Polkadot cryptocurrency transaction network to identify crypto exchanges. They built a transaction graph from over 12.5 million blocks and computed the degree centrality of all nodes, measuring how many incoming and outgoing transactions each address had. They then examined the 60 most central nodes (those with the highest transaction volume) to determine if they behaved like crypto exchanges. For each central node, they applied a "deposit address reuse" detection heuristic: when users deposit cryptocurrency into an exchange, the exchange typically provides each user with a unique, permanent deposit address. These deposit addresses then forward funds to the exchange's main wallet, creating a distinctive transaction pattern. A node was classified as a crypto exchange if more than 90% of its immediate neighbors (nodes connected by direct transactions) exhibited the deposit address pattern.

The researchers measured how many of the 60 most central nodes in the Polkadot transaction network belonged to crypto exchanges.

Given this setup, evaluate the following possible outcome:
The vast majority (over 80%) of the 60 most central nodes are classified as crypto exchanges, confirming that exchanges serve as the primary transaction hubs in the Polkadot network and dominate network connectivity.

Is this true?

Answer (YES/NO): NO